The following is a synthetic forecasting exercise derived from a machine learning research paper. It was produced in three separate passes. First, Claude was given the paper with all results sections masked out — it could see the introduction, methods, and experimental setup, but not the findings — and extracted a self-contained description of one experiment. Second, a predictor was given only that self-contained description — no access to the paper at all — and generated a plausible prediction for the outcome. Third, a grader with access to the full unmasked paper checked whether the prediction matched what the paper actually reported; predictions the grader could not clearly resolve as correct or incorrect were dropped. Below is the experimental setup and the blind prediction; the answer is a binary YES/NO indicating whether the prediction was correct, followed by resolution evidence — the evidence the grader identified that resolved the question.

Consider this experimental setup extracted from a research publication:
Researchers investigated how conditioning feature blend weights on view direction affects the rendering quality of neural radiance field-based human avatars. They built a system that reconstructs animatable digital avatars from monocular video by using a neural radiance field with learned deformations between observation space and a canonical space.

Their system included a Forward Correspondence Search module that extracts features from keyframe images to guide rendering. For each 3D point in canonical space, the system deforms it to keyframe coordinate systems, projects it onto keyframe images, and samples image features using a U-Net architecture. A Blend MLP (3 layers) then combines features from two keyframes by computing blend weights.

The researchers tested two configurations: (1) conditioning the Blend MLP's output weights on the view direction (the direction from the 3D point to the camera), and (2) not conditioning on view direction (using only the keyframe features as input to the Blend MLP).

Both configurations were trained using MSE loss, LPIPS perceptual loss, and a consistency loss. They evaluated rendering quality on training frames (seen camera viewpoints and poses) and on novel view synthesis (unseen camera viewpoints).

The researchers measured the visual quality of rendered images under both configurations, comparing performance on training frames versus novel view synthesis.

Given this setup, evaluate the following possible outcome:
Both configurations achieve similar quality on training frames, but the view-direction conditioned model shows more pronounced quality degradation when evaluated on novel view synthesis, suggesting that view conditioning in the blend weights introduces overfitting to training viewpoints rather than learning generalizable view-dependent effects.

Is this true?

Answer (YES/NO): NO